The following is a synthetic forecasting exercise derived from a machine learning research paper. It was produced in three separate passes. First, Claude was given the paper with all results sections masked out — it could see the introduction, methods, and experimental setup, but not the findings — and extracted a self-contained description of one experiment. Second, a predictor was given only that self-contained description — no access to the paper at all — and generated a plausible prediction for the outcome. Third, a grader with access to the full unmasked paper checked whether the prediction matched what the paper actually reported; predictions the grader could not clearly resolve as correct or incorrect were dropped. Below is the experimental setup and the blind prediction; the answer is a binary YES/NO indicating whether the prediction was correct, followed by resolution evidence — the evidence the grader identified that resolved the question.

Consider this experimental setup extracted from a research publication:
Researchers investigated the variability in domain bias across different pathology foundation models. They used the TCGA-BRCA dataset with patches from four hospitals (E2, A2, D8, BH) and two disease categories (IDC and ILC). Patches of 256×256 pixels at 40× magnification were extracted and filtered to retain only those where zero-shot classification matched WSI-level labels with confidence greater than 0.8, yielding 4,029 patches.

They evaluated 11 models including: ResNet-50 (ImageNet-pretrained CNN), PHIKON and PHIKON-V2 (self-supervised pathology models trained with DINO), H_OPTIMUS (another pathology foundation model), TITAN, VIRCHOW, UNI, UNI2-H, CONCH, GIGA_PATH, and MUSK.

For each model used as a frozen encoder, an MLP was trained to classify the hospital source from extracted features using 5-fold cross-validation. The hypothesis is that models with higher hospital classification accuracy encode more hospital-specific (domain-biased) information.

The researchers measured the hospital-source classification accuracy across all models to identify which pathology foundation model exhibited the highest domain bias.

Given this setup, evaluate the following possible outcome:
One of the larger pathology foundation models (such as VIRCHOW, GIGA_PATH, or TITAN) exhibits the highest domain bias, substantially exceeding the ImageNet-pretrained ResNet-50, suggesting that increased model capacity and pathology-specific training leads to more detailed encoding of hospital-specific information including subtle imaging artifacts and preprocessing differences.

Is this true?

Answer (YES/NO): NO